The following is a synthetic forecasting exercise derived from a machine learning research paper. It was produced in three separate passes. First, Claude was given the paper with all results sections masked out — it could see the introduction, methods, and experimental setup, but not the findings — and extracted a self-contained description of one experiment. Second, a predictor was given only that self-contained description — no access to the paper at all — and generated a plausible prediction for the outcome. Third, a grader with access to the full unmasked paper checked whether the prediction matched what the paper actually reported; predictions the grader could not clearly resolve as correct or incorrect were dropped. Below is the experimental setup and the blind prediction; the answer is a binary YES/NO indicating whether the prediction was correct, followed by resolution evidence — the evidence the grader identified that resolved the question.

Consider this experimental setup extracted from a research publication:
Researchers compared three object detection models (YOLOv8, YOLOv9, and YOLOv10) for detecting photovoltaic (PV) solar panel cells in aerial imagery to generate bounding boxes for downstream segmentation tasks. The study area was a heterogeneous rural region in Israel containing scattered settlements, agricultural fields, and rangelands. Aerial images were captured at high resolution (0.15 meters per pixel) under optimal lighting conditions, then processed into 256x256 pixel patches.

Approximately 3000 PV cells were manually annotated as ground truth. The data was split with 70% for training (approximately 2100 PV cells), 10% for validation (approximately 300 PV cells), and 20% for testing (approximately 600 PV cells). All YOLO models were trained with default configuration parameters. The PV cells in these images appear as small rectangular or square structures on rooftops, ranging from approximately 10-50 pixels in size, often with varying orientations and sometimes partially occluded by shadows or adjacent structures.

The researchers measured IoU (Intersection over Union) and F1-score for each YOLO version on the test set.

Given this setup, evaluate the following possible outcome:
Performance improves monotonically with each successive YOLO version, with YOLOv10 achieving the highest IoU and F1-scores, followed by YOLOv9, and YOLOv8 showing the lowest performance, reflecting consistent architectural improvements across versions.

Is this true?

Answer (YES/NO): NO